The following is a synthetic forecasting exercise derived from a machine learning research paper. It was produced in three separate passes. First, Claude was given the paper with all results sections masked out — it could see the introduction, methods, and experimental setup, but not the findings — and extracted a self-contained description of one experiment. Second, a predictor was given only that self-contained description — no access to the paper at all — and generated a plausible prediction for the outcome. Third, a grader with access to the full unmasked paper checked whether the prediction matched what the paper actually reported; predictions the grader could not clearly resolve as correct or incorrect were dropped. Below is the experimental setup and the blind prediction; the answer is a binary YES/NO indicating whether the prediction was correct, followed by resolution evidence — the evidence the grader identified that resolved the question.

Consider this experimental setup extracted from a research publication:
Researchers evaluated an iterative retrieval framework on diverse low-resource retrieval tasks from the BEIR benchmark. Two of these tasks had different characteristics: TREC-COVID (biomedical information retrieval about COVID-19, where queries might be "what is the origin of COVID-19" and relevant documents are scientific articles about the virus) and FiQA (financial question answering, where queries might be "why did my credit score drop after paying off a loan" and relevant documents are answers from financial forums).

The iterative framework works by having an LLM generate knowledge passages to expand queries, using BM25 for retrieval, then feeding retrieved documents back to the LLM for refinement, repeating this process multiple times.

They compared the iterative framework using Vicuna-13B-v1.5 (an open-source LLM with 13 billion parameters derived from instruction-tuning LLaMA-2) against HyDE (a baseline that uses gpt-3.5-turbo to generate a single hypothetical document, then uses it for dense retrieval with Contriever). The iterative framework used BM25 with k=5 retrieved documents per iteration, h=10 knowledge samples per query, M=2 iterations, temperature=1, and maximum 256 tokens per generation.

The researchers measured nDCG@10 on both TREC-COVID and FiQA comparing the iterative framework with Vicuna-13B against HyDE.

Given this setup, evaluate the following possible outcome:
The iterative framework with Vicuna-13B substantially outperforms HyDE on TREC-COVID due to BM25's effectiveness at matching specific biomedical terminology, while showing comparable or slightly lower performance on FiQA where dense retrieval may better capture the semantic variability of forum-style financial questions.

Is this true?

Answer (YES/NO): YES